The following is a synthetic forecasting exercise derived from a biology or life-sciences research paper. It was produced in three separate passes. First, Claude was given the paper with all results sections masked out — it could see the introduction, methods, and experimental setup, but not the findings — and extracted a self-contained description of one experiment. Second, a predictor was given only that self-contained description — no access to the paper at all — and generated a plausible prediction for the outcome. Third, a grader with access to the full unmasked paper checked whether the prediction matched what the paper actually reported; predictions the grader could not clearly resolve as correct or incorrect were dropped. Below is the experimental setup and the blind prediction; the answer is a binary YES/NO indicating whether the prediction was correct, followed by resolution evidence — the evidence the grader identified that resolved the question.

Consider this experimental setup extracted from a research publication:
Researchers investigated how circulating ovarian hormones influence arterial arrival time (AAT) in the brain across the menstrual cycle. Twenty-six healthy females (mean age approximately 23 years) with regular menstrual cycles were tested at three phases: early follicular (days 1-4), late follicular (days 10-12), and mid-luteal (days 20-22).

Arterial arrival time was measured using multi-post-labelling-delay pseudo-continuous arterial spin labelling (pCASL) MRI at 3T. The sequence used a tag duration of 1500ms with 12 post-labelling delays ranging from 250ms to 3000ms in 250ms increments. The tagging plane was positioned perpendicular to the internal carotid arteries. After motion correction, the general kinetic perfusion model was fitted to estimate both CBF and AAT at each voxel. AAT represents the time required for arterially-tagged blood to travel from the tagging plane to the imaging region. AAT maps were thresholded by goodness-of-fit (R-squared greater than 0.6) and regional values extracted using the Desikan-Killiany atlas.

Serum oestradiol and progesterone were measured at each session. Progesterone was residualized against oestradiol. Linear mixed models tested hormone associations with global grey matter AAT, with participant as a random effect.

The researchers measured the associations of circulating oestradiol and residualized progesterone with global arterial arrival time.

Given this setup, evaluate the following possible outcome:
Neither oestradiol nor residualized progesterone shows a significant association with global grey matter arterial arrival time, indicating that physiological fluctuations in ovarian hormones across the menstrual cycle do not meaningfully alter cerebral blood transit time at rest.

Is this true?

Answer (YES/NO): NO